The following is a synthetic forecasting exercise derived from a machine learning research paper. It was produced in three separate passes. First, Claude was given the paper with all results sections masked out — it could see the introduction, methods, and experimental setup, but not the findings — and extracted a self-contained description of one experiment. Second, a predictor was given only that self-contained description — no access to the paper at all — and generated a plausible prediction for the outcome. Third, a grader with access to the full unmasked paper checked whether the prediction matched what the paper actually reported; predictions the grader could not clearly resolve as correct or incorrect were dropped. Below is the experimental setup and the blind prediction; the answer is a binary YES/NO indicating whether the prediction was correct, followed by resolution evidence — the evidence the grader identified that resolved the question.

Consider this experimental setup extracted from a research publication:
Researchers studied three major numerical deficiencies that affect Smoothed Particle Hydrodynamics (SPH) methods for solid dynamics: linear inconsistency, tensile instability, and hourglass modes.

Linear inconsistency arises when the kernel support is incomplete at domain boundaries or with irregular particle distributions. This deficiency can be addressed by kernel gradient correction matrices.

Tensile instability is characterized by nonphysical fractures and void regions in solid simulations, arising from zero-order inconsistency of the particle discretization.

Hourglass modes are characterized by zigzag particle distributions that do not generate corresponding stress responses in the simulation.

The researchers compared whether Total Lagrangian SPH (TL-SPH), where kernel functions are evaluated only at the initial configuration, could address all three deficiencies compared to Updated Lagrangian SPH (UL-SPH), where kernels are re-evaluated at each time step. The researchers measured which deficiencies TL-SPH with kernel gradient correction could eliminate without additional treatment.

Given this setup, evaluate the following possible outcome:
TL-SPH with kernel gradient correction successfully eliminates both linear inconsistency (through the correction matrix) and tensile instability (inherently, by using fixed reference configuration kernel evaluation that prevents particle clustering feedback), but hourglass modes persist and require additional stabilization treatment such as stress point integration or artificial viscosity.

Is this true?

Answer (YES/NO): YES